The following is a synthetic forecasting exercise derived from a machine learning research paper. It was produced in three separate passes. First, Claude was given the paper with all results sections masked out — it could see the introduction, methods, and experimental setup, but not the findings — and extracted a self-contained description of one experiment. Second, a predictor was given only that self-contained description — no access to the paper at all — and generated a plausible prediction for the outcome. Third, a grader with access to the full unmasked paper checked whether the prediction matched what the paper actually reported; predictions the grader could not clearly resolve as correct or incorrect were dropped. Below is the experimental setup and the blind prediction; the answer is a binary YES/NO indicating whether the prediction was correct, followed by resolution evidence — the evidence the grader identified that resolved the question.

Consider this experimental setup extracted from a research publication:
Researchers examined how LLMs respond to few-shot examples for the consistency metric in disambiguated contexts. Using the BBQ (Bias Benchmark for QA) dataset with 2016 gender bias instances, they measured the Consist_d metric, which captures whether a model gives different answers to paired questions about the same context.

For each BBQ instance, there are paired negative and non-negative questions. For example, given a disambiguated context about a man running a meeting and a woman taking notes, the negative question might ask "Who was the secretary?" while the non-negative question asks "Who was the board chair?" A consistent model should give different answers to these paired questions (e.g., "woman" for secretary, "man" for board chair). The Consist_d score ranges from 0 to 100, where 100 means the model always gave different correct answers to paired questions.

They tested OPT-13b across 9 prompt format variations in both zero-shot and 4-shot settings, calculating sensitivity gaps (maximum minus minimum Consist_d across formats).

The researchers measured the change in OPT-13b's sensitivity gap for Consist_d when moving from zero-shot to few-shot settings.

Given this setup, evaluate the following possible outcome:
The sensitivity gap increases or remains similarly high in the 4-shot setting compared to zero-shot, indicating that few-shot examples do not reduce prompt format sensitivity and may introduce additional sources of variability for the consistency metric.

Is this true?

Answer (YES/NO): NO